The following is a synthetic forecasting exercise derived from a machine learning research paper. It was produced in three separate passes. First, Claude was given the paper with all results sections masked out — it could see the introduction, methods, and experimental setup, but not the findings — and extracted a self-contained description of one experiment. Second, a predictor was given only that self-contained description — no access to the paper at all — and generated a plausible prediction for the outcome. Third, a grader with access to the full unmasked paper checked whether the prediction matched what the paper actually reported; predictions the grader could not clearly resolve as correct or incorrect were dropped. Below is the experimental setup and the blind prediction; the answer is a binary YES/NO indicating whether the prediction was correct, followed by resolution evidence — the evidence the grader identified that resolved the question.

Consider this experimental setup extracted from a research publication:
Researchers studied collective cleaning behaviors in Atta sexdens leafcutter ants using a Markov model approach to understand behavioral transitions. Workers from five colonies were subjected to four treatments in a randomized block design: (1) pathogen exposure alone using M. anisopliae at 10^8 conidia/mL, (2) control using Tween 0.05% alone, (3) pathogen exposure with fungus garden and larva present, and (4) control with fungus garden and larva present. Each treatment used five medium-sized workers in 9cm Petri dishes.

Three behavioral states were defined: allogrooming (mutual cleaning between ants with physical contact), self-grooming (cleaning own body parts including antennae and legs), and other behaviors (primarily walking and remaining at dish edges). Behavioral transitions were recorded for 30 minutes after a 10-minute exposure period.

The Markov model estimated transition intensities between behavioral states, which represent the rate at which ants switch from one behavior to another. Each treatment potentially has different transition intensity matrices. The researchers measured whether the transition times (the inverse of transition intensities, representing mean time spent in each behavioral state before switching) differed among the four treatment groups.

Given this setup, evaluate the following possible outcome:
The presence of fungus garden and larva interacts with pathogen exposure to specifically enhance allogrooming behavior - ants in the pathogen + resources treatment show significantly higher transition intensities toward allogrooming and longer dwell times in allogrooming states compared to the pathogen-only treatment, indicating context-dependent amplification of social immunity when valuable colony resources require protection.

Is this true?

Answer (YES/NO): NO